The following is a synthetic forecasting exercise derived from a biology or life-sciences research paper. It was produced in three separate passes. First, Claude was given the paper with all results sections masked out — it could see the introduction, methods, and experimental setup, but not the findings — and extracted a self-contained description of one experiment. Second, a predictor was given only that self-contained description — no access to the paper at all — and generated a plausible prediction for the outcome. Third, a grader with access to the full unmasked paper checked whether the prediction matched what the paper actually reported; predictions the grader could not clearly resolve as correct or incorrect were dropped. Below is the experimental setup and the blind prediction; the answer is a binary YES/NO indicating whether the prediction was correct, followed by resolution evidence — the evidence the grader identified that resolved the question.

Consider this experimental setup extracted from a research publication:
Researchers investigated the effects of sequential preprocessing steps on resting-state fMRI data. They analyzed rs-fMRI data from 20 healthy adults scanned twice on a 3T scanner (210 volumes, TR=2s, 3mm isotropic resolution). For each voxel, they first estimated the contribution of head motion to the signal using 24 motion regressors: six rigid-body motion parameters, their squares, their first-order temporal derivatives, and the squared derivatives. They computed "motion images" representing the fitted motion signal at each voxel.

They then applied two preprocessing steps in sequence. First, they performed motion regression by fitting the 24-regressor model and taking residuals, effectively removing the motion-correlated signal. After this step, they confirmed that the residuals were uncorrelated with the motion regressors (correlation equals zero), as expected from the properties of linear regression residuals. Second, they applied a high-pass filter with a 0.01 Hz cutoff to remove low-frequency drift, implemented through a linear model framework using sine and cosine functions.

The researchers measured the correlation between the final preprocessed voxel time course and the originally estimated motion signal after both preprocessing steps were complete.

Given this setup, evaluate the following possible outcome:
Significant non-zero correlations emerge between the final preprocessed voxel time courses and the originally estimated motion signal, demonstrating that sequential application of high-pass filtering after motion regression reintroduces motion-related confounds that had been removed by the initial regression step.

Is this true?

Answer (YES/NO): YES